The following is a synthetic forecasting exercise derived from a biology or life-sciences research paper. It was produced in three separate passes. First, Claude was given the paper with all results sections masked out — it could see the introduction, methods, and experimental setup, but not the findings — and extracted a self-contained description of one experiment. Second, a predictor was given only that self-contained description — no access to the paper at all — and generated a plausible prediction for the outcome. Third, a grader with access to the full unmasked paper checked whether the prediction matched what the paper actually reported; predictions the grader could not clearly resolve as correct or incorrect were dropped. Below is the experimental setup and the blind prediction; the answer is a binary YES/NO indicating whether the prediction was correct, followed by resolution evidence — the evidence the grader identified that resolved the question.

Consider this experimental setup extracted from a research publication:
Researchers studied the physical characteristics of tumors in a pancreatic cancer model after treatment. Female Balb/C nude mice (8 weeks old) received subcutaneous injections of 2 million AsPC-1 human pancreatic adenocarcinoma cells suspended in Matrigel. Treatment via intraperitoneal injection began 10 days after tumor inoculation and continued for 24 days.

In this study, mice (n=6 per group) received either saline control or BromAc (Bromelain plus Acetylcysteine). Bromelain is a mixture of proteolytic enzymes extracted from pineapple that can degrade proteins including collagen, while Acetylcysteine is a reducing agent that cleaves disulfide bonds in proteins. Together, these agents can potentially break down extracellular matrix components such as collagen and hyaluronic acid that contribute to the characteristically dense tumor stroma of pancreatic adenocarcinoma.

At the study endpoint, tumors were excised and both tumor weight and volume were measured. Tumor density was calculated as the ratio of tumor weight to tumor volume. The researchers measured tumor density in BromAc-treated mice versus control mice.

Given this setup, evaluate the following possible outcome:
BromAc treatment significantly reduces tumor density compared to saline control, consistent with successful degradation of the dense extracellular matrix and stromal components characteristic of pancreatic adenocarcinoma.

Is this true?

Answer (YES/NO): YES